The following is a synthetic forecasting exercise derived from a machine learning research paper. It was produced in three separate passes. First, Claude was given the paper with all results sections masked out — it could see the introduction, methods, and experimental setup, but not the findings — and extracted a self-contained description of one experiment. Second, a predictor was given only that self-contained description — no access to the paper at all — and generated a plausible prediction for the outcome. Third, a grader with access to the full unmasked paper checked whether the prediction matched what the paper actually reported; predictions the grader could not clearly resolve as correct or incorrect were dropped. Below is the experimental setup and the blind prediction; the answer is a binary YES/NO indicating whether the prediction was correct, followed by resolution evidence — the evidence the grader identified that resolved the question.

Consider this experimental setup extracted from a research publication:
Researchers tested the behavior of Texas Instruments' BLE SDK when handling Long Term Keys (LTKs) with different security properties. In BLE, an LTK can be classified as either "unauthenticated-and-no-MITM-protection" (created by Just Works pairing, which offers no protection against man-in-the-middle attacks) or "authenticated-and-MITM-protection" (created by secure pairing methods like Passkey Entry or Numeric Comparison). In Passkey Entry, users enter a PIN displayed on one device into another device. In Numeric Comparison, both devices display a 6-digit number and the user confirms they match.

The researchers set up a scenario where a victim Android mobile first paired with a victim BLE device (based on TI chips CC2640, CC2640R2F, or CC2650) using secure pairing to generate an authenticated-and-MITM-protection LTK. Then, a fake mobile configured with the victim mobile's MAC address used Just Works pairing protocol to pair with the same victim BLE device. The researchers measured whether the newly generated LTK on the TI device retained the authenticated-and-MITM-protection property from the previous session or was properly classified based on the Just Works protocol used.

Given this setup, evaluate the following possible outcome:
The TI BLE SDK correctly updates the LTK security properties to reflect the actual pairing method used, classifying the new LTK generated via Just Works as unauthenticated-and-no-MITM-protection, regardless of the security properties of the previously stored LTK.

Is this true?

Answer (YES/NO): NO